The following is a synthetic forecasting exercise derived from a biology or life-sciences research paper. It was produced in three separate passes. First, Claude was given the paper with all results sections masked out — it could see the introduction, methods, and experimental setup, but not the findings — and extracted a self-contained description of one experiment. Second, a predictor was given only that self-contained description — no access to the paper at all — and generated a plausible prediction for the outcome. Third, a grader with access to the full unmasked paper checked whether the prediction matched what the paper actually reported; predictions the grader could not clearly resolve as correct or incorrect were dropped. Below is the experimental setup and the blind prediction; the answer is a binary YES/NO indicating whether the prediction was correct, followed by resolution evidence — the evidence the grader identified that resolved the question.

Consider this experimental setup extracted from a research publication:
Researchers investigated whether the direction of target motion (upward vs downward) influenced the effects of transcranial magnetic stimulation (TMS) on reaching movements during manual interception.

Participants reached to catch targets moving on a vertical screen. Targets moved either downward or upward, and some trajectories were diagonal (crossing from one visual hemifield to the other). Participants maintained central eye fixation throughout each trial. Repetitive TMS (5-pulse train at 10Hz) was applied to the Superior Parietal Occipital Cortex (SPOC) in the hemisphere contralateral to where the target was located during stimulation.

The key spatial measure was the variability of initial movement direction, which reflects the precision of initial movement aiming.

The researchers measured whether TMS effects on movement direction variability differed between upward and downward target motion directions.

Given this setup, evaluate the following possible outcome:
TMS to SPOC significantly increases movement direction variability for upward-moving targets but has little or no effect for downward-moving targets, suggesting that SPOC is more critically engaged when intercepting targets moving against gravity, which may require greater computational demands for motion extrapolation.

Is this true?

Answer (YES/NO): NO